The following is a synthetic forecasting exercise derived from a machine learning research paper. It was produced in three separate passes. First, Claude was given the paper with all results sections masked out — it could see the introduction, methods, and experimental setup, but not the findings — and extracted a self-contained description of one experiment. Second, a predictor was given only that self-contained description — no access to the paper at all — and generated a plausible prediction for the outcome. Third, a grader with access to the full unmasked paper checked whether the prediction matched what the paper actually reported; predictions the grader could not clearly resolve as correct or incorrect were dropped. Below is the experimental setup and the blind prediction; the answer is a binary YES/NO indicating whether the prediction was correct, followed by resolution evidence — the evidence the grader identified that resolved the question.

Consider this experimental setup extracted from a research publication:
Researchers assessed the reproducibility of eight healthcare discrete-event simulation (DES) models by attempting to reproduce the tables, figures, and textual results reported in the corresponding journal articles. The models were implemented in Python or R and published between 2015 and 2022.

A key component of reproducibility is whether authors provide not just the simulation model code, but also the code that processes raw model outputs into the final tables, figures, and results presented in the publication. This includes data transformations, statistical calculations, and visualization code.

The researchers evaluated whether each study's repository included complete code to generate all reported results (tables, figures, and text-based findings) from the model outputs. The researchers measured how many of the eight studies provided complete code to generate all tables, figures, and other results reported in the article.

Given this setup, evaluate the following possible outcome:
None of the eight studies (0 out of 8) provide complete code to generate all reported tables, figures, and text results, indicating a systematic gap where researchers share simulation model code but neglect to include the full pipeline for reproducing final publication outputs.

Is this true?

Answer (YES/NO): NO